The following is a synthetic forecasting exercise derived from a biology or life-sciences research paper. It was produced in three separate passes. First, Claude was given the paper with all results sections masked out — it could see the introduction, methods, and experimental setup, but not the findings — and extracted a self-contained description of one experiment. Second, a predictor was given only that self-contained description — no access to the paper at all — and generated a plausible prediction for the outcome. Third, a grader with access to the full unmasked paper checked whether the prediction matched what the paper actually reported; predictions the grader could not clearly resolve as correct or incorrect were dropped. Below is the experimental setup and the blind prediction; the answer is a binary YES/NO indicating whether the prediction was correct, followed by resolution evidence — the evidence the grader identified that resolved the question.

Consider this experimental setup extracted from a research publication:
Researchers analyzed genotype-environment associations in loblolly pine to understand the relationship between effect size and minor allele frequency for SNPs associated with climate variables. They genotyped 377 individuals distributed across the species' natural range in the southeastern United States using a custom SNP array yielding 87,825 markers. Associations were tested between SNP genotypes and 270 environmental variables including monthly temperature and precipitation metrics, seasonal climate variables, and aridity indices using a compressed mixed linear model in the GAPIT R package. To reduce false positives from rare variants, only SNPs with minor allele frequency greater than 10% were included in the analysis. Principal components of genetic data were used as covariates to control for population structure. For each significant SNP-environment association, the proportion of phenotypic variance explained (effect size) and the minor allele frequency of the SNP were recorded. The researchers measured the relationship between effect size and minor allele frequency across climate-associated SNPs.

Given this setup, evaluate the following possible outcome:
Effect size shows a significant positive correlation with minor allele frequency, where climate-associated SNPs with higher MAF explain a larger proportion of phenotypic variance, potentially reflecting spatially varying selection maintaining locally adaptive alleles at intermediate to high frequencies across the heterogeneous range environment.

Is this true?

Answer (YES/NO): NO